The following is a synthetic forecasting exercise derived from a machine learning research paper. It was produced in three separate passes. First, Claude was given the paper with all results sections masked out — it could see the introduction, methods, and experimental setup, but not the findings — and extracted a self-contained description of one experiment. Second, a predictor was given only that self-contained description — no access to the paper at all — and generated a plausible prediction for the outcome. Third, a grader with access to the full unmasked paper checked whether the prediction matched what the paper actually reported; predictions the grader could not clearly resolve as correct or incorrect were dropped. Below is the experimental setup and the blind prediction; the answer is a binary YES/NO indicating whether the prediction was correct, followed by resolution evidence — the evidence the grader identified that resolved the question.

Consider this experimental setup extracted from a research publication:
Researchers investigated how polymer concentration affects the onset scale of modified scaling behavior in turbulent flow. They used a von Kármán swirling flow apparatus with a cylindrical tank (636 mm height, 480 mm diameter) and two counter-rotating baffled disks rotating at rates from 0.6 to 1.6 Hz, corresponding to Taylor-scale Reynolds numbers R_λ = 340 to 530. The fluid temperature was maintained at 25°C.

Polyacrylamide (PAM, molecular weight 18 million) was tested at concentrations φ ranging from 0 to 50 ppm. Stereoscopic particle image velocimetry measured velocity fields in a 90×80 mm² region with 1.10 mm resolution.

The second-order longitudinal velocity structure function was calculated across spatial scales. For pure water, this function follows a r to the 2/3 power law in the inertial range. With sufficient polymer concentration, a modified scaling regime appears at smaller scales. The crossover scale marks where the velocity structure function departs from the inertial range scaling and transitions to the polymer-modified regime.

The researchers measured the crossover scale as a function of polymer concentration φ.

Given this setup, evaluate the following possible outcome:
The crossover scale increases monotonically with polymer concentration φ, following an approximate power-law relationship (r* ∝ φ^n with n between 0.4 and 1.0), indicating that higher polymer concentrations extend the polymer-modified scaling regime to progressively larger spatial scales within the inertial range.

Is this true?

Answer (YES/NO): YES